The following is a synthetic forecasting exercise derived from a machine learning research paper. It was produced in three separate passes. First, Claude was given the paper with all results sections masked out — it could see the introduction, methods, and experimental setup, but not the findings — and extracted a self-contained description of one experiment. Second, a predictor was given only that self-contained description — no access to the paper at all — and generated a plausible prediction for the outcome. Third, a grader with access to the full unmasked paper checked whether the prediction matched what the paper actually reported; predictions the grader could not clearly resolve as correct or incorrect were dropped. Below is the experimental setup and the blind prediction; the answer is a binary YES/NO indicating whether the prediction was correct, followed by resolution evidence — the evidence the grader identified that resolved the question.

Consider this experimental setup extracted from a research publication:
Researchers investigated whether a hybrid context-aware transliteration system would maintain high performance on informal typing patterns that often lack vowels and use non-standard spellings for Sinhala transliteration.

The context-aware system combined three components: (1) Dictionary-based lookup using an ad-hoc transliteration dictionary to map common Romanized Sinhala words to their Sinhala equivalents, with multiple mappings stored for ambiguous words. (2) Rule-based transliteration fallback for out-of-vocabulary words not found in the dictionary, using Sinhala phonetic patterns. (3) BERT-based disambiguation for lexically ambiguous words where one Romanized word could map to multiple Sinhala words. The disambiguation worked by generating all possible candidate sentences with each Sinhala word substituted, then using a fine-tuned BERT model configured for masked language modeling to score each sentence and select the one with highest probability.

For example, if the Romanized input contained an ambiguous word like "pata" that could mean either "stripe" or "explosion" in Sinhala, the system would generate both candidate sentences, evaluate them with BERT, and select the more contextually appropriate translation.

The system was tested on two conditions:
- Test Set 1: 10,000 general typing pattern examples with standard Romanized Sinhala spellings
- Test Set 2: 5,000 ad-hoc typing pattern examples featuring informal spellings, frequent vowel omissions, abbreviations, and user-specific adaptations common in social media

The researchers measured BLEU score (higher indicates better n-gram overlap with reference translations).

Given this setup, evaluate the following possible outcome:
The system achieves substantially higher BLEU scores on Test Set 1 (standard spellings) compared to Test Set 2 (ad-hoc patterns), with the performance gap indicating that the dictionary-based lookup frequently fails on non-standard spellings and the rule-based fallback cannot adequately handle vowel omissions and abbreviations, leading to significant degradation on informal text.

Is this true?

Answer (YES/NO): NO